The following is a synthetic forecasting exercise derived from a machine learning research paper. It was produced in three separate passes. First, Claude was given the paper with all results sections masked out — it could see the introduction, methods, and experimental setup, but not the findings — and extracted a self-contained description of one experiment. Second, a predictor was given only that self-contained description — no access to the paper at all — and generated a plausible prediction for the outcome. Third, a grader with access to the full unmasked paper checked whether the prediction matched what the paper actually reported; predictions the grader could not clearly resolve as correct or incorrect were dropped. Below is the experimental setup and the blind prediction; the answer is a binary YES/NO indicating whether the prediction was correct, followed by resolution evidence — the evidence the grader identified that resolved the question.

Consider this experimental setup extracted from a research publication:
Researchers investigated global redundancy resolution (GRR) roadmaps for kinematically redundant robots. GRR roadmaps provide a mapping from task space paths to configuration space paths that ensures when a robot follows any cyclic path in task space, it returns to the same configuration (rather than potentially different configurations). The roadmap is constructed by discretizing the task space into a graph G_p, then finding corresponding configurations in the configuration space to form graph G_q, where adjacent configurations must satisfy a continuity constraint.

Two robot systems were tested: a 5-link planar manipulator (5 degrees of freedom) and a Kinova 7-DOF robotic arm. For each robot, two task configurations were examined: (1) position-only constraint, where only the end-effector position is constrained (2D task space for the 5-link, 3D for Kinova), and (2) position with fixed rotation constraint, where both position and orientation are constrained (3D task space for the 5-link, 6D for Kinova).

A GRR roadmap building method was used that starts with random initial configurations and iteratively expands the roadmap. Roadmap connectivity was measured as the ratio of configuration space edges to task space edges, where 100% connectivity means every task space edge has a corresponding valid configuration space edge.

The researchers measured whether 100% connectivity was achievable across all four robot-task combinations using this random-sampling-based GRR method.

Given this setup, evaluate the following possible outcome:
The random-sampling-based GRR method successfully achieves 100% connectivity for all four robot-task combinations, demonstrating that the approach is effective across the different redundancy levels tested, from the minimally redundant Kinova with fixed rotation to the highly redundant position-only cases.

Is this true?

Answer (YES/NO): YES